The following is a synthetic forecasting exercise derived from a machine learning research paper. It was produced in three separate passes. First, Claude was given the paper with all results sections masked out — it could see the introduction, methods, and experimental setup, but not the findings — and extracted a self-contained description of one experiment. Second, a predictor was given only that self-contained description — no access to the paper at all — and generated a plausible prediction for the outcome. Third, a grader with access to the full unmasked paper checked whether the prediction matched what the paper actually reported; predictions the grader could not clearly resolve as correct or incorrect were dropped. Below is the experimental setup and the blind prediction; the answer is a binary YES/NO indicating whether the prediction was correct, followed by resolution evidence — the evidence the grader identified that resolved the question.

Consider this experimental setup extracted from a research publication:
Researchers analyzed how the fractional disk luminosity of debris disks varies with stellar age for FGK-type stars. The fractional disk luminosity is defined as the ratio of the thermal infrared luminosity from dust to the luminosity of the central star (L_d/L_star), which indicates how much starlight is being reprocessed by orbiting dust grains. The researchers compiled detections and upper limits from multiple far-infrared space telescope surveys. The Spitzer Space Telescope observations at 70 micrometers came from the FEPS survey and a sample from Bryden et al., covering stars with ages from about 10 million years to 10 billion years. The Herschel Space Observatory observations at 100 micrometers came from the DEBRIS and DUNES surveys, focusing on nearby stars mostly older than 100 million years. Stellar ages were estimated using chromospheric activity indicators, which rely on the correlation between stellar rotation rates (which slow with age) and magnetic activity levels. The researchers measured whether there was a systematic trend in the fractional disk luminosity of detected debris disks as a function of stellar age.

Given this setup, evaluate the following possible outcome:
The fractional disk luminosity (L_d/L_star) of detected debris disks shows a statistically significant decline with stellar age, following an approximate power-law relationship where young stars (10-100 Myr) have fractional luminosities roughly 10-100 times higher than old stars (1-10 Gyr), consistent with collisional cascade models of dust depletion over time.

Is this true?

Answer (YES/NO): YES